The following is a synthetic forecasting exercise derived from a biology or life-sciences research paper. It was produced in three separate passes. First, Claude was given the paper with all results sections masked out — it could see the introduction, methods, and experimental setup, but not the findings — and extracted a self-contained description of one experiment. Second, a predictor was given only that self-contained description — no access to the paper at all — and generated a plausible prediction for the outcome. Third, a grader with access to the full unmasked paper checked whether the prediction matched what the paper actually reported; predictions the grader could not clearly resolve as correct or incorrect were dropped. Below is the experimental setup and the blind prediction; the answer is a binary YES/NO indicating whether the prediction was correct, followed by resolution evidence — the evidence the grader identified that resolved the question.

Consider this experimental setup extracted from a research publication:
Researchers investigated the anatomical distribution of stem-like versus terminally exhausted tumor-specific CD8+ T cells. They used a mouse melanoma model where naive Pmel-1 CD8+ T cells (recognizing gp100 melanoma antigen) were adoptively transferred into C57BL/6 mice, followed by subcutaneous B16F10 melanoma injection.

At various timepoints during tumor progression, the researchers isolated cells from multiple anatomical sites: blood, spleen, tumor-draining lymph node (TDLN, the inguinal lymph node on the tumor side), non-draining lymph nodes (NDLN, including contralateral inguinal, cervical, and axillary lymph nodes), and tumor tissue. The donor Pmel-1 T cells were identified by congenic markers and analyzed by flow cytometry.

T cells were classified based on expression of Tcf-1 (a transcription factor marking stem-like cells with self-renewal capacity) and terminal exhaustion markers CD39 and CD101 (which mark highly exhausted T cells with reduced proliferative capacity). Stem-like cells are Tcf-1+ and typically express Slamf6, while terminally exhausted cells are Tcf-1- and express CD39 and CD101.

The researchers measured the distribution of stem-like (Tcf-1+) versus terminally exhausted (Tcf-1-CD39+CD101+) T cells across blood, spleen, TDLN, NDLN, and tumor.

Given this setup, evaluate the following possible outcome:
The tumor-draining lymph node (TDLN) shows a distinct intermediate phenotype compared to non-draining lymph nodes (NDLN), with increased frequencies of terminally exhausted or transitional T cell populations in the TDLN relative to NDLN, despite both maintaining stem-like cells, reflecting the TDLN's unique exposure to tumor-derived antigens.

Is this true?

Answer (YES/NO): NO